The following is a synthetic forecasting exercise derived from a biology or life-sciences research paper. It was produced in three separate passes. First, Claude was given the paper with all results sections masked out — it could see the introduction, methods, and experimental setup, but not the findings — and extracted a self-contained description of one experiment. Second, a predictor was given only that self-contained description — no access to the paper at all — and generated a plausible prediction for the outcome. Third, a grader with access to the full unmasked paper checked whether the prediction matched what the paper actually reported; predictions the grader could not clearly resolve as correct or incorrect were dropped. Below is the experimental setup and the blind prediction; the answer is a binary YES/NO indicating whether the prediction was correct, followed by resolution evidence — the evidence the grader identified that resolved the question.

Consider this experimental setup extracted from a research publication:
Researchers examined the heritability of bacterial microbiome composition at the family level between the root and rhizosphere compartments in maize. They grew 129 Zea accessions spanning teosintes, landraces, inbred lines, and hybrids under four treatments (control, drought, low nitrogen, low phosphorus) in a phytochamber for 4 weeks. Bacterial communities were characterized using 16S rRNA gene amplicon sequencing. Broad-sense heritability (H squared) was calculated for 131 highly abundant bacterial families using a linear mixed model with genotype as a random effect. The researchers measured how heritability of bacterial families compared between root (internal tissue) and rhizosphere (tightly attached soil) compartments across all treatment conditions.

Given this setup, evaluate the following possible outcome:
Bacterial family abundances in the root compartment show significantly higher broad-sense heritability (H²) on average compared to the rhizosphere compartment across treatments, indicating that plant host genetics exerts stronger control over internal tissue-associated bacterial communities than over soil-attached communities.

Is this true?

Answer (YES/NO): NO